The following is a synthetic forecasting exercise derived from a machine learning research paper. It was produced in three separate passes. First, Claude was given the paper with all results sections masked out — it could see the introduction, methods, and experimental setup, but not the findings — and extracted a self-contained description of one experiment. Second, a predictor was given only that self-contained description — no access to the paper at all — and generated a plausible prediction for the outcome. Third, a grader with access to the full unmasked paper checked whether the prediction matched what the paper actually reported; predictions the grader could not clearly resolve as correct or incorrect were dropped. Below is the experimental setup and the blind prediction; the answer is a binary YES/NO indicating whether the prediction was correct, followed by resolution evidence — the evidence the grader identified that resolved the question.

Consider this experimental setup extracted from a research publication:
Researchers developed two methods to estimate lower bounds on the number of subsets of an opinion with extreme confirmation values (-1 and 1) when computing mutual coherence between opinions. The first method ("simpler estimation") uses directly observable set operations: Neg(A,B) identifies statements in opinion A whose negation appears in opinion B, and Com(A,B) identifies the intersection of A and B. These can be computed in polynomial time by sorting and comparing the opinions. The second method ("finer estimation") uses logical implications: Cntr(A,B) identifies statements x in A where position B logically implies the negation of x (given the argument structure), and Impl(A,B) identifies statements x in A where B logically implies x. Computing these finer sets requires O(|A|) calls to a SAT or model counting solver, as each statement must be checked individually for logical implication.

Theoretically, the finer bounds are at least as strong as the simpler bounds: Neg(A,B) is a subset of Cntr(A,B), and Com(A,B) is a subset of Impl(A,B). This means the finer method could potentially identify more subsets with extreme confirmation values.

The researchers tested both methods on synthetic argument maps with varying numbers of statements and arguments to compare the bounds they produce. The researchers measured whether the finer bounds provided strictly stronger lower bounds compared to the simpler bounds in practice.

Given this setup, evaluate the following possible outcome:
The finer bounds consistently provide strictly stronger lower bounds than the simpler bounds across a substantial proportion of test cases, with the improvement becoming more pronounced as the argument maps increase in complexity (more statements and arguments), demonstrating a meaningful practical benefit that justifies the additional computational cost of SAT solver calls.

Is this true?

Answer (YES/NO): NO